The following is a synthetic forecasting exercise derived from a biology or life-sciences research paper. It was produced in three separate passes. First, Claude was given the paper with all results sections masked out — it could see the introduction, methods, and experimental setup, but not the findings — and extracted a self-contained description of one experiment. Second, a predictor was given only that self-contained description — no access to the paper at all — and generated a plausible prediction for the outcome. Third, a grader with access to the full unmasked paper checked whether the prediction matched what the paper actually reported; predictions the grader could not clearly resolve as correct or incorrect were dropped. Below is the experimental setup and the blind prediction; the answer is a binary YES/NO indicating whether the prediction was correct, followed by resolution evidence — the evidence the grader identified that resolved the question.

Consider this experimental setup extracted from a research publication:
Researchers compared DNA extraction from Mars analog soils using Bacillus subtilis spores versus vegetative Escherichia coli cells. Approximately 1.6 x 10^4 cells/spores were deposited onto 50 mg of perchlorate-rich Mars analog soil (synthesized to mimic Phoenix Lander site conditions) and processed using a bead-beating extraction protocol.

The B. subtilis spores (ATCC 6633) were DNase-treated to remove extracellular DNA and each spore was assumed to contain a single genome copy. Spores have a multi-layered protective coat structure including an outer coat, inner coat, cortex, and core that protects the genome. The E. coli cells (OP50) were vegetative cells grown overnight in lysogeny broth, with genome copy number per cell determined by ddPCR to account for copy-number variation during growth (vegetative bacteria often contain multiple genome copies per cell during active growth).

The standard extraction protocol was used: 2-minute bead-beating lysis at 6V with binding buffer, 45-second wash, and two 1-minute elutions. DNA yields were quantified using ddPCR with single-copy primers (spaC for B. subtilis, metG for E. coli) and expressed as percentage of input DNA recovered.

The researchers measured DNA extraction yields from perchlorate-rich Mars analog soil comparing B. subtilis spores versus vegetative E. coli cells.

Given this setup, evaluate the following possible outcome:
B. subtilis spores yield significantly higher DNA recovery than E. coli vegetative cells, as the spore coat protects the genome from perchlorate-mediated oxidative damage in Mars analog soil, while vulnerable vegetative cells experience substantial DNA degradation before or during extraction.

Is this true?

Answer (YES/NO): YES